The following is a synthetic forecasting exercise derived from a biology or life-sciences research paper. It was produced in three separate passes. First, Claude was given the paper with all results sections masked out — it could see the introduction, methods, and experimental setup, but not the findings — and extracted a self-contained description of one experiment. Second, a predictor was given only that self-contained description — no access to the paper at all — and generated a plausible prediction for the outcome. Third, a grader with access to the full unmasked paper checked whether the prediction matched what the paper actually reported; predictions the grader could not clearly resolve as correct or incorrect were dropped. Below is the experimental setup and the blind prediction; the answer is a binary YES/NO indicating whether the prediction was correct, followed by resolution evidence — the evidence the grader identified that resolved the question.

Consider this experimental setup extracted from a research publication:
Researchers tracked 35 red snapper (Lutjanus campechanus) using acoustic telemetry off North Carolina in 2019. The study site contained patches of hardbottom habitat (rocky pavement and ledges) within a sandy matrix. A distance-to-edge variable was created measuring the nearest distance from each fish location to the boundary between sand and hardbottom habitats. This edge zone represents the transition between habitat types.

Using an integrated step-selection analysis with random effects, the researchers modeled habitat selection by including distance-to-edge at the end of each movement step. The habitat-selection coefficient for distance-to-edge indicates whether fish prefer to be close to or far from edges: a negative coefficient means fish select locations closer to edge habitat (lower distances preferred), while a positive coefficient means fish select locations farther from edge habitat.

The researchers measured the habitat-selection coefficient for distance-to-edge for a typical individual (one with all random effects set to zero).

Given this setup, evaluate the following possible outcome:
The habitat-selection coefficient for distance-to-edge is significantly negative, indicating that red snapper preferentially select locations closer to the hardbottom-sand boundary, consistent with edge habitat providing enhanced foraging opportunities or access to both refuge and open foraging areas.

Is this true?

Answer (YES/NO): YES